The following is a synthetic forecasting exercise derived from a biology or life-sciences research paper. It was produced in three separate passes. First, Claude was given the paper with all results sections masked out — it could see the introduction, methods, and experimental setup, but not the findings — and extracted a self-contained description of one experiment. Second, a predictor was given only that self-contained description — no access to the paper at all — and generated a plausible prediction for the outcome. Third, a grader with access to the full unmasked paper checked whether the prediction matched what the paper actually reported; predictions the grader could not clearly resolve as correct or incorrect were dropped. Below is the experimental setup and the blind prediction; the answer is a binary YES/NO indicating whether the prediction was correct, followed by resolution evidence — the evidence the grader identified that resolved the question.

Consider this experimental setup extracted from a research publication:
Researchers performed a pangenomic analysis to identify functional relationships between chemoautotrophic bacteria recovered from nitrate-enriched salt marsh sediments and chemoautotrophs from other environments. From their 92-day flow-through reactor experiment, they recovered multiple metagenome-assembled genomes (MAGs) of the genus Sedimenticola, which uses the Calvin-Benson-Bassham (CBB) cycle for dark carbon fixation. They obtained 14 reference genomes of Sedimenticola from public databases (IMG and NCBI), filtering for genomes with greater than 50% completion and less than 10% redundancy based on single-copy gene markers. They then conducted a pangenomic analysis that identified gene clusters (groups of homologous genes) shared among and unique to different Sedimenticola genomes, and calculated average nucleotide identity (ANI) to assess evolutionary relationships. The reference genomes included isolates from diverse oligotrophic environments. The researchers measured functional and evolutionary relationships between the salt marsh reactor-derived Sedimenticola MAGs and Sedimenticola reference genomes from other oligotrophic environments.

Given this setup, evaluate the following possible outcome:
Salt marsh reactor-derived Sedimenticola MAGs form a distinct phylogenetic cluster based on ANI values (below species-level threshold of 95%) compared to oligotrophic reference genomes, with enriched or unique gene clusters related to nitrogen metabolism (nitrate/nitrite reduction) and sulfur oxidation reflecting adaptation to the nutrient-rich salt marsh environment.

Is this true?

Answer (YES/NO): NO